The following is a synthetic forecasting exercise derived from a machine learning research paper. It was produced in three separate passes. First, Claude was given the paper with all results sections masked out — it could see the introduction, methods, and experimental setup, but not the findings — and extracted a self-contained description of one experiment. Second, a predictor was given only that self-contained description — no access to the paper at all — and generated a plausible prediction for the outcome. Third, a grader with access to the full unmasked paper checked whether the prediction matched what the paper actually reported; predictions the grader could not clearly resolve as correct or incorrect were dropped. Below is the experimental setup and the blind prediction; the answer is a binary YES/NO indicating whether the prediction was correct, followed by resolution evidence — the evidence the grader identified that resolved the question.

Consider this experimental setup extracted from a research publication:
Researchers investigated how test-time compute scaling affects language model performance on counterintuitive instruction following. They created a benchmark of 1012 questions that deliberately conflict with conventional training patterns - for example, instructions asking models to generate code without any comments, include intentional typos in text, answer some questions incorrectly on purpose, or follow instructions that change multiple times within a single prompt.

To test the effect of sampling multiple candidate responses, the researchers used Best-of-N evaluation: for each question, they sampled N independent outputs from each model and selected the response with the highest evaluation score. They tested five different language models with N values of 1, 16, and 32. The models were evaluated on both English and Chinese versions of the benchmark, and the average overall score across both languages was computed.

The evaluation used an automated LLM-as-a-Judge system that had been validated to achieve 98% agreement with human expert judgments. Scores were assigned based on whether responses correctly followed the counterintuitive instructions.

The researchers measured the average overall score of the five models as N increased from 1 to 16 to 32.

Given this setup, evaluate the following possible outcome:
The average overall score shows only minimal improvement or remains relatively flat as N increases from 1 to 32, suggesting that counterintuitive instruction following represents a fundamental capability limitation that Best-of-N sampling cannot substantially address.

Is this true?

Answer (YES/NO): NO